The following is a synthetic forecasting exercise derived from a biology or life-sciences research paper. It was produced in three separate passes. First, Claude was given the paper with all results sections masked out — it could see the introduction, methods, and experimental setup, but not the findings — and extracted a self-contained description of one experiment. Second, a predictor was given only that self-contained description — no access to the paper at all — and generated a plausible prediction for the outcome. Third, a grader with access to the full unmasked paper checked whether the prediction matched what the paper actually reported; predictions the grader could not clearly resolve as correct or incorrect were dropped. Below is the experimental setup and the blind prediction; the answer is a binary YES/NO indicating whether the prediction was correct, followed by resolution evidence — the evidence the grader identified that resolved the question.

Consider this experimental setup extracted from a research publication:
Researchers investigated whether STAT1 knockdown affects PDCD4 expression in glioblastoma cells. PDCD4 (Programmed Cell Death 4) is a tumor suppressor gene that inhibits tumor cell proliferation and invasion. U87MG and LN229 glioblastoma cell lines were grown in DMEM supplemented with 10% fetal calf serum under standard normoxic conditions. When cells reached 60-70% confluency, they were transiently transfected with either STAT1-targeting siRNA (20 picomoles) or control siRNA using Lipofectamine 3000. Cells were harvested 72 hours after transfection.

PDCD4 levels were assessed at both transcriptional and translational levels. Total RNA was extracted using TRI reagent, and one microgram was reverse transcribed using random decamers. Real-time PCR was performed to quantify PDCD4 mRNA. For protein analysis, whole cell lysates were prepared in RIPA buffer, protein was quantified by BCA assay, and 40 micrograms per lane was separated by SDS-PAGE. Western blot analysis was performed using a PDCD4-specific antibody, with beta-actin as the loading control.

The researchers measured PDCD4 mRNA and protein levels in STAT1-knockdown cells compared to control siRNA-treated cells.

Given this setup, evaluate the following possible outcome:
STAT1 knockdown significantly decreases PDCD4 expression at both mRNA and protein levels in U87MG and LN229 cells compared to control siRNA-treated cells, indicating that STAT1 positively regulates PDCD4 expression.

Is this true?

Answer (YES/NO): NO